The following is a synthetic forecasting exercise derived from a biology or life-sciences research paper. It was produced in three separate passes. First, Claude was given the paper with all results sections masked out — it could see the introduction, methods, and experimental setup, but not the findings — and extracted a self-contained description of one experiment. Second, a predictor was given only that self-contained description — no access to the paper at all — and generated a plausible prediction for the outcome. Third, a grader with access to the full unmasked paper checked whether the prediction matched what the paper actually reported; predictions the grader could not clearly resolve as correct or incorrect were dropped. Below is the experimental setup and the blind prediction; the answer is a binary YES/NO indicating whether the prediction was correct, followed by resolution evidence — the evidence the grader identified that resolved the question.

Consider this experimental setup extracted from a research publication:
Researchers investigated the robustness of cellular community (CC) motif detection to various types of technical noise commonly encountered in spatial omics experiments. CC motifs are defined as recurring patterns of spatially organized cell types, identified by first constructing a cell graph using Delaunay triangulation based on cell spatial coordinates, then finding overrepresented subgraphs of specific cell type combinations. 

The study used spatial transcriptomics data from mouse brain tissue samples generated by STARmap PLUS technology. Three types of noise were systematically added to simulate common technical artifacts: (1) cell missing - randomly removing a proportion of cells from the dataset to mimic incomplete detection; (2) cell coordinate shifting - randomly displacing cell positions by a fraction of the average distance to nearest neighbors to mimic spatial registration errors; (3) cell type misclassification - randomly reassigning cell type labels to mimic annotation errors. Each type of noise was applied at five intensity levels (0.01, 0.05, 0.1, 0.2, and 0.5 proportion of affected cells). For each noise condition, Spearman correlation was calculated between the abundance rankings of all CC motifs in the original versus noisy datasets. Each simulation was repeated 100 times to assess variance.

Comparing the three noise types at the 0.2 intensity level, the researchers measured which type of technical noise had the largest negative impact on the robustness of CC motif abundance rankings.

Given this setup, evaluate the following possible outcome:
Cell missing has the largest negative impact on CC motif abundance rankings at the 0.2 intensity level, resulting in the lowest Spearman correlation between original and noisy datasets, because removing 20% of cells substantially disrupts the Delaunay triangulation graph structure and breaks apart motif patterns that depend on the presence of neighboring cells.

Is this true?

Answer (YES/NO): NO